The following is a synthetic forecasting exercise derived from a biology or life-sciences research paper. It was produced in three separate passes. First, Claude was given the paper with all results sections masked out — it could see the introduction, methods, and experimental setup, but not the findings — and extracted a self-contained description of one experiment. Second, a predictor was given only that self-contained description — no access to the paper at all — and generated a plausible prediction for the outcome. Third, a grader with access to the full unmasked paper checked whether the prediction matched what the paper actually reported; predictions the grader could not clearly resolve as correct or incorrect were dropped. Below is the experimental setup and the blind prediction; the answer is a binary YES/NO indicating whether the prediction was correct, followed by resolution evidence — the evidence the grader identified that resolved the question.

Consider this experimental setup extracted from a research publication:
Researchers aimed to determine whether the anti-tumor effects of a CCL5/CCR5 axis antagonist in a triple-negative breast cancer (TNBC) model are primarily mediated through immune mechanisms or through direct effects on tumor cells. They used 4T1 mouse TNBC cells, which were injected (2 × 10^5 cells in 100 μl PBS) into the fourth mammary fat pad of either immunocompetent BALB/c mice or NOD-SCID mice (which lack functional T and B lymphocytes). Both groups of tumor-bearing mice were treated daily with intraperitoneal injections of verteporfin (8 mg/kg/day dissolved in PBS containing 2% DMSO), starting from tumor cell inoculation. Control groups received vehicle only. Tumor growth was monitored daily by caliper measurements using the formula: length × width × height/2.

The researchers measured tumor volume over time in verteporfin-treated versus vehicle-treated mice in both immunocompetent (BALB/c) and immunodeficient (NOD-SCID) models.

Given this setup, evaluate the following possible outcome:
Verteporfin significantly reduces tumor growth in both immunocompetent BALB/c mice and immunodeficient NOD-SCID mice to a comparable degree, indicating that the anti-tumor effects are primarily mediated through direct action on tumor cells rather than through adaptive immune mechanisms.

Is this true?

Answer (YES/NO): NO